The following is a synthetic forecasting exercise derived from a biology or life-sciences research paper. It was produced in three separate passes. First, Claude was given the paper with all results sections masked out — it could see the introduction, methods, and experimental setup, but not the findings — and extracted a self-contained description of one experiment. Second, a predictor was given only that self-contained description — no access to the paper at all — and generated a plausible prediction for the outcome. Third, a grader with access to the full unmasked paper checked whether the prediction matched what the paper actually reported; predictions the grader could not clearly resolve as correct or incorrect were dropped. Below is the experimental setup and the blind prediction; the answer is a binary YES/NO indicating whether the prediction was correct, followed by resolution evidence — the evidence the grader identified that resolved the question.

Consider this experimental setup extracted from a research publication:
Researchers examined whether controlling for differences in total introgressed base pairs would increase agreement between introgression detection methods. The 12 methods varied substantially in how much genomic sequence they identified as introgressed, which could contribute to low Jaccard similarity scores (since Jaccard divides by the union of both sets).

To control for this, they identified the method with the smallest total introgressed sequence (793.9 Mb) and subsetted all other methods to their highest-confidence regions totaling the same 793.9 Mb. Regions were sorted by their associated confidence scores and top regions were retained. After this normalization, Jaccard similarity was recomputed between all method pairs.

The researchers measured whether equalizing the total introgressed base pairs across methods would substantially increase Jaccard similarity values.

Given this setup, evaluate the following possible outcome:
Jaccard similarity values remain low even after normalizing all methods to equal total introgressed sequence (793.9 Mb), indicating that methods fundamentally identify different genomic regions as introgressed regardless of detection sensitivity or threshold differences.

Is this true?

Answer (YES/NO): YES